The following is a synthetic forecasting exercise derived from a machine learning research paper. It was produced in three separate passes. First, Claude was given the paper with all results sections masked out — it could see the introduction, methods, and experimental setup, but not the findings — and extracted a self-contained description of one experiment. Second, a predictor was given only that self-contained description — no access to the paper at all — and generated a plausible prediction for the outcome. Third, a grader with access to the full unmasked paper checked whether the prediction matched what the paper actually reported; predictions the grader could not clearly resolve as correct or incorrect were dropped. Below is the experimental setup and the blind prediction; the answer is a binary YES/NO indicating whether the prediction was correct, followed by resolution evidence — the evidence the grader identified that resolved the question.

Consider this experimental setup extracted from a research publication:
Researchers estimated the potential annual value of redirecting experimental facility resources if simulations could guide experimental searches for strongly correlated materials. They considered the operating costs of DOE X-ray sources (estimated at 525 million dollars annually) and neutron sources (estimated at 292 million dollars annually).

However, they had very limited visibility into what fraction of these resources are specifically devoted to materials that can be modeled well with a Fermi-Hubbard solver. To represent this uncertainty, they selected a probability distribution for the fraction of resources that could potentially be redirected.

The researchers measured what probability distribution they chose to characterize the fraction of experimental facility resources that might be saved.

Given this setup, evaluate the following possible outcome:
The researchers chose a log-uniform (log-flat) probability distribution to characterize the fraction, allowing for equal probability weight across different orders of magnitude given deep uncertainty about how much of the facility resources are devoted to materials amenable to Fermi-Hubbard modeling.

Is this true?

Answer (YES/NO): NO